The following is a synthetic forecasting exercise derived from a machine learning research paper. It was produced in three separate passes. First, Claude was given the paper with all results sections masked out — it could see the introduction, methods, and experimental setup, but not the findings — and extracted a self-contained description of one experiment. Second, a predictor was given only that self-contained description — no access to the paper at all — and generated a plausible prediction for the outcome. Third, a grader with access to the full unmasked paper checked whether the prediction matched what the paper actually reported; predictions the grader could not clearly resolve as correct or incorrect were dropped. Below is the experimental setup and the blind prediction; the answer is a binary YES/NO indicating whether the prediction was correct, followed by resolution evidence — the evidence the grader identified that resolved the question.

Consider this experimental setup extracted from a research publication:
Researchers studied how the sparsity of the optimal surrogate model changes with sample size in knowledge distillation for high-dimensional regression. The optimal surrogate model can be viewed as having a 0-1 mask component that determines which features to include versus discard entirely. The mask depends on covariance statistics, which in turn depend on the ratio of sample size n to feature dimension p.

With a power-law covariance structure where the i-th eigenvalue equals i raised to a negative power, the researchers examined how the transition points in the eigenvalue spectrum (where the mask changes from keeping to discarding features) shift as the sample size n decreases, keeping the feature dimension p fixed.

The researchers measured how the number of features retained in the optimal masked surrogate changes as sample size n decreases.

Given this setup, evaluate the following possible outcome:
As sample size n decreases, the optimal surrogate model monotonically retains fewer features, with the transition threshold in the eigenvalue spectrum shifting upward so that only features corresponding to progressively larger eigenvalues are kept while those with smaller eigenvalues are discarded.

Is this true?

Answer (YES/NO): YES